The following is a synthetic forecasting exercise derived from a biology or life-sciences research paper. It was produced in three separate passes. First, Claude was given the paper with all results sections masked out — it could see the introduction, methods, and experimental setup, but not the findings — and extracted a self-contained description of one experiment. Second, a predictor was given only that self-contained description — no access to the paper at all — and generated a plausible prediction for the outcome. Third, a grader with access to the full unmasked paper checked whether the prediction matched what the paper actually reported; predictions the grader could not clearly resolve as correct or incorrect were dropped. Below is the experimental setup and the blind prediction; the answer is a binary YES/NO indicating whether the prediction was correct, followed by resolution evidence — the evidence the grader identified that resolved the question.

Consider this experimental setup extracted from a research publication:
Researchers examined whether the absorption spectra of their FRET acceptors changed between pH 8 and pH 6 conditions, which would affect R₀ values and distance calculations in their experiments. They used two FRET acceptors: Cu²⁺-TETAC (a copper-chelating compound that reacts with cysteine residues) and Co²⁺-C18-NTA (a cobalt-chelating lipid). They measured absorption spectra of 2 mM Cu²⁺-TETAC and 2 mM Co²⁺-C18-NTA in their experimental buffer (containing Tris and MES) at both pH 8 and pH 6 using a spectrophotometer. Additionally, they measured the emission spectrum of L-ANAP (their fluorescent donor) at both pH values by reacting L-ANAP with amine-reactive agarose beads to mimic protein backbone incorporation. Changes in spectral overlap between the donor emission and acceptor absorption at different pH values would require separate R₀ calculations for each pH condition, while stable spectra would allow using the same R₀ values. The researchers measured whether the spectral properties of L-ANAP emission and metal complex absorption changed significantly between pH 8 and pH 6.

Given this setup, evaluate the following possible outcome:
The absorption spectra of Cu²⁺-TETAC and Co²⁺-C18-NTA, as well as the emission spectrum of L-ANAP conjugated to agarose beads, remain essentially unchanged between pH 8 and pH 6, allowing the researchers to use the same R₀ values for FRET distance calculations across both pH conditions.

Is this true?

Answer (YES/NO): NO